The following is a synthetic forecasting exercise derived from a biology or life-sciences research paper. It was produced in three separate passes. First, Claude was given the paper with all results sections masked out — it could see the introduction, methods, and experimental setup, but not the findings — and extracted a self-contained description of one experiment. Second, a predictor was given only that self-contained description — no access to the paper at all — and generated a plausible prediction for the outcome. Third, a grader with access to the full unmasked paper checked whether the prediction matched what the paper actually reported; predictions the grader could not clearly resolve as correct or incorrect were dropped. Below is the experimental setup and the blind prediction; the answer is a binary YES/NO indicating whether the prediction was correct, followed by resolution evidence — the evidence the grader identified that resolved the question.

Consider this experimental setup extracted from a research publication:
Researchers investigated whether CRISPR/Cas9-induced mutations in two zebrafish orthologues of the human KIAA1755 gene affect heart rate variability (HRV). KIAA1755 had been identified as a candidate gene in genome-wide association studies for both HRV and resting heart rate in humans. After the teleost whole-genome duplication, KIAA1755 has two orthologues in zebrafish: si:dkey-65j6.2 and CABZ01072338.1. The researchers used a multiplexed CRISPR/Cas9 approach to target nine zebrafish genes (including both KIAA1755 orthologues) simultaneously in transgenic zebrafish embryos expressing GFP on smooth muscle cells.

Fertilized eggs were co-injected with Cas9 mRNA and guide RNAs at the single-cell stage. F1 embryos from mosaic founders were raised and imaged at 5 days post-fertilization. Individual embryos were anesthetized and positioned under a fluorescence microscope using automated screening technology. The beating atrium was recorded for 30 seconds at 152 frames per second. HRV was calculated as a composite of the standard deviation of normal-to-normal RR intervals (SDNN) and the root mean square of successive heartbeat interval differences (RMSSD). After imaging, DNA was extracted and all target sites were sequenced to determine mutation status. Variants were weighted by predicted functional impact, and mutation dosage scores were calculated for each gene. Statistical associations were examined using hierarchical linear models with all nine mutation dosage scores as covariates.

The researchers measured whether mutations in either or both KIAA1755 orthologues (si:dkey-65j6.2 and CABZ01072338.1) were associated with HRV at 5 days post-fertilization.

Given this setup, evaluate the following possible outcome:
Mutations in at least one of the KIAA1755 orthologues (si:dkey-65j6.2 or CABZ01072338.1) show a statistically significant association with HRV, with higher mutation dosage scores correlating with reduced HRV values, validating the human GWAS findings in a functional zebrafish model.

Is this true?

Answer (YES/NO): NO